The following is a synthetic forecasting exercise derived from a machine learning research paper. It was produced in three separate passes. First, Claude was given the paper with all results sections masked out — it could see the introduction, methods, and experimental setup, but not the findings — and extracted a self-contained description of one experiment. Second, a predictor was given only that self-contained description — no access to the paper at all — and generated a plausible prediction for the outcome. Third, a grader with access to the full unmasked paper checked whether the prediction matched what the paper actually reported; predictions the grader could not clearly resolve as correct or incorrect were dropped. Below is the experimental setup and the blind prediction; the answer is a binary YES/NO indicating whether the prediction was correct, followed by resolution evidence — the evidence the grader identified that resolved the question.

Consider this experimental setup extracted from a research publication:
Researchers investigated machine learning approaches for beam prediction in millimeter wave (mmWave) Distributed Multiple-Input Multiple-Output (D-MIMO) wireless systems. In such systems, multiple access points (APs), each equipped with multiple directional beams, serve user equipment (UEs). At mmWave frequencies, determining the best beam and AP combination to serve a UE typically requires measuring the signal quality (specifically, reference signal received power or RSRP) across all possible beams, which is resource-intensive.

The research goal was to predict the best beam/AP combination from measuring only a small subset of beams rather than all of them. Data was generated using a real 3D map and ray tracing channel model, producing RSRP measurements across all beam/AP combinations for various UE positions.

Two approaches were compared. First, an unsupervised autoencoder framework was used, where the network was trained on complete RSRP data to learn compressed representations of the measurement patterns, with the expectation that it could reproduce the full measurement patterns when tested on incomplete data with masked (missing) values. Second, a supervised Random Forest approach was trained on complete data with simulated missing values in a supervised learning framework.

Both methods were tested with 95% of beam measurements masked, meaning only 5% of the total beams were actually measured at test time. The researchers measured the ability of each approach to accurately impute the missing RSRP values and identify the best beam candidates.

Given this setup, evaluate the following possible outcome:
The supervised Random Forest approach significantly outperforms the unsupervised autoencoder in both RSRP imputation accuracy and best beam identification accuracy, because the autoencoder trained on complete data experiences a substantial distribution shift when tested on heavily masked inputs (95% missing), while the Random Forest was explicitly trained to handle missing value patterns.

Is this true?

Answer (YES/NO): YES